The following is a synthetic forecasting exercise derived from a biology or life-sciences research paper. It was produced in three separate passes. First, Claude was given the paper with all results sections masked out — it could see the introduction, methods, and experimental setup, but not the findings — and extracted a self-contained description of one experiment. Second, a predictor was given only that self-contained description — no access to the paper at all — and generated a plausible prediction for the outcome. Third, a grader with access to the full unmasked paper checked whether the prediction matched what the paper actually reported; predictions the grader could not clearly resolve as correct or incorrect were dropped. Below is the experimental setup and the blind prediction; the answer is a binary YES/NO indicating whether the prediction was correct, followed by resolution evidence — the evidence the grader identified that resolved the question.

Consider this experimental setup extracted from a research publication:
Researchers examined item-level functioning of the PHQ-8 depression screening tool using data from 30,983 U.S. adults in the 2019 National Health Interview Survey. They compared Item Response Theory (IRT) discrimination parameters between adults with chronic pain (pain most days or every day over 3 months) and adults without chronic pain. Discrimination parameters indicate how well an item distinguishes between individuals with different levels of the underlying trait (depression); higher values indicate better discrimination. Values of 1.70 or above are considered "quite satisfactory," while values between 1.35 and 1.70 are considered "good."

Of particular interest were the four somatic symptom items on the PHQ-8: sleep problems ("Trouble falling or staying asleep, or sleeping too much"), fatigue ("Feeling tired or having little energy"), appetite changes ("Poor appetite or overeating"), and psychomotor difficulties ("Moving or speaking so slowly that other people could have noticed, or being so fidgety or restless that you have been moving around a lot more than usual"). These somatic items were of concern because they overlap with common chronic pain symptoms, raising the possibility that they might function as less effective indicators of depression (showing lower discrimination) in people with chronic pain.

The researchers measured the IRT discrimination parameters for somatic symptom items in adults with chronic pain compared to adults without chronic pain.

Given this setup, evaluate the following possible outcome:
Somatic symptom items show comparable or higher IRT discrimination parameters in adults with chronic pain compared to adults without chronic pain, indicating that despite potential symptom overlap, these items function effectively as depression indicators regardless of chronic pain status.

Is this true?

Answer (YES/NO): NO